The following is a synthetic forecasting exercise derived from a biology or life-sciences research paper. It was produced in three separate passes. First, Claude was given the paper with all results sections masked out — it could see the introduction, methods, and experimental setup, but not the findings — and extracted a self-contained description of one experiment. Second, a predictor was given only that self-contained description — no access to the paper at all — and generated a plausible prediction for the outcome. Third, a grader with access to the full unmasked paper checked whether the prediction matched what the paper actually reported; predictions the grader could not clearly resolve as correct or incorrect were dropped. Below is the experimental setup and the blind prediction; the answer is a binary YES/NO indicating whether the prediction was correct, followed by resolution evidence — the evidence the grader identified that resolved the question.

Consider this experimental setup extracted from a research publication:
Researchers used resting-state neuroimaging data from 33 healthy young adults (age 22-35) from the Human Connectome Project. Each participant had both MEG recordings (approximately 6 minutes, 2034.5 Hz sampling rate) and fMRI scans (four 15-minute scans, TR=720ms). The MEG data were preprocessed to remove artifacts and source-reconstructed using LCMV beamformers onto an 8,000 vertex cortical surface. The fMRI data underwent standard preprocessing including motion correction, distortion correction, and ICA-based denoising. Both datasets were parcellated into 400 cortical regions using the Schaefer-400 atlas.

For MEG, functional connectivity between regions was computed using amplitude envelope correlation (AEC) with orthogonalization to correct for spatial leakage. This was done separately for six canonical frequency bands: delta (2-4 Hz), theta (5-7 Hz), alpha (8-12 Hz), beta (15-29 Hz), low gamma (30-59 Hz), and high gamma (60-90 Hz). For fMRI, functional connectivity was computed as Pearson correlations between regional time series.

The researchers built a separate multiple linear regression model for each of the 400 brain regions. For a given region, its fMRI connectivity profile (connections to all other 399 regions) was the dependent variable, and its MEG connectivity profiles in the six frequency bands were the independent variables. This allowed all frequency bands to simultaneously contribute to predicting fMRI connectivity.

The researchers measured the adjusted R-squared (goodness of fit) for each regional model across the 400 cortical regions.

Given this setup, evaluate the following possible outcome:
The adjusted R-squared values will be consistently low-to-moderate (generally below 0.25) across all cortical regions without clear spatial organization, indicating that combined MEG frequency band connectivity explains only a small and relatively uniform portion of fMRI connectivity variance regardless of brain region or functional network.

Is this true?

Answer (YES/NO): NO